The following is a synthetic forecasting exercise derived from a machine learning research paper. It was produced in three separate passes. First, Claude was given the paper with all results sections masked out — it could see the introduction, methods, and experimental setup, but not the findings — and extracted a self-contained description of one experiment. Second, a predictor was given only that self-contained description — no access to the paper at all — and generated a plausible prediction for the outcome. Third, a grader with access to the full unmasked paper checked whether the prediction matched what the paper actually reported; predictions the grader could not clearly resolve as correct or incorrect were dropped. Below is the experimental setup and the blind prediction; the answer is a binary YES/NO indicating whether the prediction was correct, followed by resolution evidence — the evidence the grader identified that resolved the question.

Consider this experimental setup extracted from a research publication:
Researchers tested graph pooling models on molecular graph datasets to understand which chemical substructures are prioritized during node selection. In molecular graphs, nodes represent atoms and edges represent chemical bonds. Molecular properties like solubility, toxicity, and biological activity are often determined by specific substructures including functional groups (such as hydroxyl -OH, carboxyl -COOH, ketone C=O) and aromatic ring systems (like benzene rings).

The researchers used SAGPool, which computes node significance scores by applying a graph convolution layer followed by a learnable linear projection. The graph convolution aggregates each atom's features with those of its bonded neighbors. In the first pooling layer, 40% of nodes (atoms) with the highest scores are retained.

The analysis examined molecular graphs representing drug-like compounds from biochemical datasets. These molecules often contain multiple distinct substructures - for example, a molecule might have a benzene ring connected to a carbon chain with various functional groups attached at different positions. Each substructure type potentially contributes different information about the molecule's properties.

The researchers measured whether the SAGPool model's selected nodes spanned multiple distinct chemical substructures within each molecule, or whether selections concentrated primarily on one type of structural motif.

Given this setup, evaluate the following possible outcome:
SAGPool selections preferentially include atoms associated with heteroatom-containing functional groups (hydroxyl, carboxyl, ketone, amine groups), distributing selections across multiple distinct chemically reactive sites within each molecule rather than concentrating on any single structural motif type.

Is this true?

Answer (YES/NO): NO